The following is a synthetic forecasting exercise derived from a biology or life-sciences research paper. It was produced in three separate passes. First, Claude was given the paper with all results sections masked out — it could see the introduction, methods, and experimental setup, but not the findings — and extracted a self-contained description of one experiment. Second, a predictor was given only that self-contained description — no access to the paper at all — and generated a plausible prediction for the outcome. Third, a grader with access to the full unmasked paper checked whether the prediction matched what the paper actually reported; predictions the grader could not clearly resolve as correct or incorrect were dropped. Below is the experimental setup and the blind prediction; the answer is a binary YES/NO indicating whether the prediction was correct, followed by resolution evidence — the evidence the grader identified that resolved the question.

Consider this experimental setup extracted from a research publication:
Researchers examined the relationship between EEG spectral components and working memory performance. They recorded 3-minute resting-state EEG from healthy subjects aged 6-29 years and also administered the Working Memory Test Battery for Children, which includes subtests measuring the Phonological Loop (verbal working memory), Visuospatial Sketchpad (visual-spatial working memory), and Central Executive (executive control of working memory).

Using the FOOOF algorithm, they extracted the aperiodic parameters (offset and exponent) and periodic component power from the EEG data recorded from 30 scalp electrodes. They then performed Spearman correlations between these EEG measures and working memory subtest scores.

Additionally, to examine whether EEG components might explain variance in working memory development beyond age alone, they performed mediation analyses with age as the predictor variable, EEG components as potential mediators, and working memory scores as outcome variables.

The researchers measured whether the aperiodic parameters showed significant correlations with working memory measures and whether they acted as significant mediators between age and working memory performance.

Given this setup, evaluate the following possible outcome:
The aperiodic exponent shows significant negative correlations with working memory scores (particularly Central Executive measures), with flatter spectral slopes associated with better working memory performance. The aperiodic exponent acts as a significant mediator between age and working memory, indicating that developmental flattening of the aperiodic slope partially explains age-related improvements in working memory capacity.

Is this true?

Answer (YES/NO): NO